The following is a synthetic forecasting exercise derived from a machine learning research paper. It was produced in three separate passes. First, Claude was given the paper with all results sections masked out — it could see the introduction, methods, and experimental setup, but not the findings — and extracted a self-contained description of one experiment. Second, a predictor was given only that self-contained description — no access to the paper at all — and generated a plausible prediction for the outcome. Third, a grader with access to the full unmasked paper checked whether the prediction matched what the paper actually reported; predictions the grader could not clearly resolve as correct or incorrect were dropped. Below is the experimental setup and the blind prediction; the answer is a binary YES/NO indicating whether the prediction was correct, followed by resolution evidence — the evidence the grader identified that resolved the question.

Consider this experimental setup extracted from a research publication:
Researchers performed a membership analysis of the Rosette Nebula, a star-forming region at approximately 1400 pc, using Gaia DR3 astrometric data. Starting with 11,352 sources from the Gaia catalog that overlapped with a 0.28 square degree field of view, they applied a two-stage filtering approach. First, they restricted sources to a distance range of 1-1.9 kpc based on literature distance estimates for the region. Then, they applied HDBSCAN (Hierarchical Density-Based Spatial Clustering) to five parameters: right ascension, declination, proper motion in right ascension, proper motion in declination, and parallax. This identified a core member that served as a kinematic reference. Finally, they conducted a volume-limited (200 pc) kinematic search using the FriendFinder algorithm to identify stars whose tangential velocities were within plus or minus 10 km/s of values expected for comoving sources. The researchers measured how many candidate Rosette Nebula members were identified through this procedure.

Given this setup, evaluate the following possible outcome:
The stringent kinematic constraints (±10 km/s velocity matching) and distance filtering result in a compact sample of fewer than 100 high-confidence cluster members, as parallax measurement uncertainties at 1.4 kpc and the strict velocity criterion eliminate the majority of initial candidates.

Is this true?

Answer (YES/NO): NO